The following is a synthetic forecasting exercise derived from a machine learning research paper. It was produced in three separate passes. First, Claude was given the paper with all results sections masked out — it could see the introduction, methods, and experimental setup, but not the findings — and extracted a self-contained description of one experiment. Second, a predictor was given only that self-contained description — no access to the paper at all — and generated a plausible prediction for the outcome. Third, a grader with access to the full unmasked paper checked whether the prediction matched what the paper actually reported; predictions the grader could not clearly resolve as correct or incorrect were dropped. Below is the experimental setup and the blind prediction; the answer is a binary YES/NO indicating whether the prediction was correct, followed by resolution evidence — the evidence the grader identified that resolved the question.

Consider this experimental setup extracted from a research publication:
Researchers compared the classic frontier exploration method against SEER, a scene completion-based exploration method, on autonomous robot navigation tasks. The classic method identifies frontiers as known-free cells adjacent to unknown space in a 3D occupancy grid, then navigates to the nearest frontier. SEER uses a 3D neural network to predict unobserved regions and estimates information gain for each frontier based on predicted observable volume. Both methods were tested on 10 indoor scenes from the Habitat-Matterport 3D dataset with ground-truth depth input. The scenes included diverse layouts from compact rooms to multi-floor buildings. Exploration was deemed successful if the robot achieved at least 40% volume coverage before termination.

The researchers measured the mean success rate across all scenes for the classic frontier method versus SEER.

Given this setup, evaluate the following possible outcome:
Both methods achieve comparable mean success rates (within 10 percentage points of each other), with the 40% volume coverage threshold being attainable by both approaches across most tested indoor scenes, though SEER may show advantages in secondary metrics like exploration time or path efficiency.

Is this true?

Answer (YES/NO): YES